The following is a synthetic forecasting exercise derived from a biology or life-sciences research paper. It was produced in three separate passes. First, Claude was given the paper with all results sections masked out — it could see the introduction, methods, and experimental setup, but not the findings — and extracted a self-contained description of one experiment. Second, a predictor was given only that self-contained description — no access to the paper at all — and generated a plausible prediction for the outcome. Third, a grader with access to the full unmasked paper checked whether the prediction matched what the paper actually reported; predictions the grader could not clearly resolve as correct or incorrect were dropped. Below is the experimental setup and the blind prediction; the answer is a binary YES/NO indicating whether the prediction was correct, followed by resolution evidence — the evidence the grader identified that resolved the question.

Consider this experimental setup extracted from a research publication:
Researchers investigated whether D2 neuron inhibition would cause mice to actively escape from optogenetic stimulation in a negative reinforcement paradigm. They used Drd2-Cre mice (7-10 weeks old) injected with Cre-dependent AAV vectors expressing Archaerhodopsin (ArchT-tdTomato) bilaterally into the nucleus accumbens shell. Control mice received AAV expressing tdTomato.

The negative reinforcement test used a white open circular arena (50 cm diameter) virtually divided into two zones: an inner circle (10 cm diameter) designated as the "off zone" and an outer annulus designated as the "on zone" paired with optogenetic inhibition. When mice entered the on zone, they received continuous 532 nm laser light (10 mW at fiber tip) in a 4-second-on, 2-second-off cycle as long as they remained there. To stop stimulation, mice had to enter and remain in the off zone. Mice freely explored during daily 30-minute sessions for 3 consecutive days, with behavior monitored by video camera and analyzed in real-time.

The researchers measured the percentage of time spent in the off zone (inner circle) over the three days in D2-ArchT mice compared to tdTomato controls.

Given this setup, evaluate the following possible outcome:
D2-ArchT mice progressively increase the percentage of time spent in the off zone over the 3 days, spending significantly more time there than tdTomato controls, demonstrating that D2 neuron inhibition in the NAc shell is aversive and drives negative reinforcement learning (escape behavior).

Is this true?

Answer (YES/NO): YES